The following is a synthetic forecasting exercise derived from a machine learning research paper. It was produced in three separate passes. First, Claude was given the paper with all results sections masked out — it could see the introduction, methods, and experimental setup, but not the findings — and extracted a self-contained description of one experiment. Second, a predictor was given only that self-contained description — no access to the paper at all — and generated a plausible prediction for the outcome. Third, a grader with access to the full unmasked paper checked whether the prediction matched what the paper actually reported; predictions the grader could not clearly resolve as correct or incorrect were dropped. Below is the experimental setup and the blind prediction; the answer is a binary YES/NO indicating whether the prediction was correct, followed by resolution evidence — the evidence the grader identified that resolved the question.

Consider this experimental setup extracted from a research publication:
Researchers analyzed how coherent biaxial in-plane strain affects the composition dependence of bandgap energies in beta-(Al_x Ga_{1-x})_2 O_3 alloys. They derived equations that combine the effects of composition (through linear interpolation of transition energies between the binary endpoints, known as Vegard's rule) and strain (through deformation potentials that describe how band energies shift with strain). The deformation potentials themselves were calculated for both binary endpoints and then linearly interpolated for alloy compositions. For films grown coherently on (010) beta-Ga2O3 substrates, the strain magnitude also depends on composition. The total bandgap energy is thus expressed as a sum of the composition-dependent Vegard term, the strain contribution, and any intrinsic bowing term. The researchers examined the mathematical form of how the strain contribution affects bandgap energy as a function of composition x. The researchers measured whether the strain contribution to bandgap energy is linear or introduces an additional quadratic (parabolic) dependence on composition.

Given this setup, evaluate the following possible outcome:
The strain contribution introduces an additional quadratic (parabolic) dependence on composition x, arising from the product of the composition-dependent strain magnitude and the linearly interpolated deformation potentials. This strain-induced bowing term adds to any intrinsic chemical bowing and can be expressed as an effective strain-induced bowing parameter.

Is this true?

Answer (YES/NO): YES